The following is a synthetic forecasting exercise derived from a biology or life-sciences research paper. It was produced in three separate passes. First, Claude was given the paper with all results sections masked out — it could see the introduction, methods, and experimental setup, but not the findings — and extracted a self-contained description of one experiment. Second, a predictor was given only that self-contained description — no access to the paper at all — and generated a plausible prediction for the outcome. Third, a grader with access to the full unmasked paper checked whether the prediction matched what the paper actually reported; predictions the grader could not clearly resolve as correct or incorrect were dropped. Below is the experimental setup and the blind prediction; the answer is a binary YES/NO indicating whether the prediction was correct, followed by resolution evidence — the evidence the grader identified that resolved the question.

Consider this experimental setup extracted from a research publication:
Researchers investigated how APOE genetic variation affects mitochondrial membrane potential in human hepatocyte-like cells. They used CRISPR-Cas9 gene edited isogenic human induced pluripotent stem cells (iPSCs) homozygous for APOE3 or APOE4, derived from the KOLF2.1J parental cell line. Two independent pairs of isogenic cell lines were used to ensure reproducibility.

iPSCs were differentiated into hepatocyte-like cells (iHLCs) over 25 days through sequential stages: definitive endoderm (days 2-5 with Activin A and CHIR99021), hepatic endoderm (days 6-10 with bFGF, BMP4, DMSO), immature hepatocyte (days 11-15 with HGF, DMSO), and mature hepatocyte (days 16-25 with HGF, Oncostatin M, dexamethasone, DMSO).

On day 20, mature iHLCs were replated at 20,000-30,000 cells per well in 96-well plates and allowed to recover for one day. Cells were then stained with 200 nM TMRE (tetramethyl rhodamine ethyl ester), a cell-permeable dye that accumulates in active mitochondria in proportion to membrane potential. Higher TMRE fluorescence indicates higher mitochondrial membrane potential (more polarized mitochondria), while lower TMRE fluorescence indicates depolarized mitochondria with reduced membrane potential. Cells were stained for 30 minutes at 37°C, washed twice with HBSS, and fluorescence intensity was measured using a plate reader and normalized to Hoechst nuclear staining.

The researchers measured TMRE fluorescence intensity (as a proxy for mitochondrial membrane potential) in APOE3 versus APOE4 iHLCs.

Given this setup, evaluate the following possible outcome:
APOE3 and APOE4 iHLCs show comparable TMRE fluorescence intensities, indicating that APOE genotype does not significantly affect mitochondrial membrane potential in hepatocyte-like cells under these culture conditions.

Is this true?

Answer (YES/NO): NO